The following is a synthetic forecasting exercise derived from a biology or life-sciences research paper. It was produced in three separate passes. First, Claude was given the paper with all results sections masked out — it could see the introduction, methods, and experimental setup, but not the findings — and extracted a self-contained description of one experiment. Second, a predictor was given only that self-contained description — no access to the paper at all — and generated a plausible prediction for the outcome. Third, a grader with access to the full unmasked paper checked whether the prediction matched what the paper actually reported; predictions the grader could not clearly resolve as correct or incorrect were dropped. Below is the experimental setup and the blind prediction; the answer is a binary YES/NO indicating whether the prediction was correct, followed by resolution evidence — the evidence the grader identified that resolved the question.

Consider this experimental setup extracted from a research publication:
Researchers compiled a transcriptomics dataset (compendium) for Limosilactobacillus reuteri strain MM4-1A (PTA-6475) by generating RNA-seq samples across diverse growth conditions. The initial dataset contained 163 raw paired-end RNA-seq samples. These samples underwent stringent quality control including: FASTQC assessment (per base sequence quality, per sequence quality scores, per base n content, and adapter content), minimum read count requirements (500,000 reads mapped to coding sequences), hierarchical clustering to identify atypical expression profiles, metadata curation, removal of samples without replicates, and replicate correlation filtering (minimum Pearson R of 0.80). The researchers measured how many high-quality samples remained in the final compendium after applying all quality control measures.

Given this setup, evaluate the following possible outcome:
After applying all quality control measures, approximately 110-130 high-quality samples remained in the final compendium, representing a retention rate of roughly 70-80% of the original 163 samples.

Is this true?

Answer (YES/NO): YES